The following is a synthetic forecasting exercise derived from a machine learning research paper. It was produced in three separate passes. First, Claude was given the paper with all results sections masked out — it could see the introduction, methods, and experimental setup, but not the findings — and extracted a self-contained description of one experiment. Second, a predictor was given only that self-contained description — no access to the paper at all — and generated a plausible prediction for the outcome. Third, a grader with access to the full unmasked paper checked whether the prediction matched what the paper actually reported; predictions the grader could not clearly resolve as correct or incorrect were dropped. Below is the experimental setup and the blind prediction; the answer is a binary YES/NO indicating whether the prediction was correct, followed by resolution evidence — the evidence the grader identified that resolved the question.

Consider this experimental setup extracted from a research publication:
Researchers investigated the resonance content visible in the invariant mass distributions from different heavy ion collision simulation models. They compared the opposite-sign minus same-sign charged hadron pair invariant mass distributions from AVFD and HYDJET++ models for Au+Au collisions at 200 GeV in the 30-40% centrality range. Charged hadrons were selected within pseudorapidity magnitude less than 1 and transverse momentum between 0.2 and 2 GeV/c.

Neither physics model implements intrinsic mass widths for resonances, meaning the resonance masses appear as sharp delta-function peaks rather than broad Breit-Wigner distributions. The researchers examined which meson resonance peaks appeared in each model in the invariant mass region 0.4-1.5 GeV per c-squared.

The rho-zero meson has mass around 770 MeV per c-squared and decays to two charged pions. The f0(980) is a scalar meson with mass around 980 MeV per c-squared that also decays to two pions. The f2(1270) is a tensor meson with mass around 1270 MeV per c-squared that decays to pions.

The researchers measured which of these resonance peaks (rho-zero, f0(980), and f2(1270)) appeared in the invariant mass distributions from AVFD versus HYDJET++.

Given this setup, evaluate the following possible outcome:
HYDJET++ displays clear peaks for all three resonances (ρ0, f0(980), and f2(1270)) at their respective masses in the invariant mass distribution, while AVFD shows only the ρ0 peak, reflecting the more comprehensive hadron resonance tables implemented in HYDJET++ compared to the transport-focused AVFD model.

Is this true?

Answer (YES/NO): NO